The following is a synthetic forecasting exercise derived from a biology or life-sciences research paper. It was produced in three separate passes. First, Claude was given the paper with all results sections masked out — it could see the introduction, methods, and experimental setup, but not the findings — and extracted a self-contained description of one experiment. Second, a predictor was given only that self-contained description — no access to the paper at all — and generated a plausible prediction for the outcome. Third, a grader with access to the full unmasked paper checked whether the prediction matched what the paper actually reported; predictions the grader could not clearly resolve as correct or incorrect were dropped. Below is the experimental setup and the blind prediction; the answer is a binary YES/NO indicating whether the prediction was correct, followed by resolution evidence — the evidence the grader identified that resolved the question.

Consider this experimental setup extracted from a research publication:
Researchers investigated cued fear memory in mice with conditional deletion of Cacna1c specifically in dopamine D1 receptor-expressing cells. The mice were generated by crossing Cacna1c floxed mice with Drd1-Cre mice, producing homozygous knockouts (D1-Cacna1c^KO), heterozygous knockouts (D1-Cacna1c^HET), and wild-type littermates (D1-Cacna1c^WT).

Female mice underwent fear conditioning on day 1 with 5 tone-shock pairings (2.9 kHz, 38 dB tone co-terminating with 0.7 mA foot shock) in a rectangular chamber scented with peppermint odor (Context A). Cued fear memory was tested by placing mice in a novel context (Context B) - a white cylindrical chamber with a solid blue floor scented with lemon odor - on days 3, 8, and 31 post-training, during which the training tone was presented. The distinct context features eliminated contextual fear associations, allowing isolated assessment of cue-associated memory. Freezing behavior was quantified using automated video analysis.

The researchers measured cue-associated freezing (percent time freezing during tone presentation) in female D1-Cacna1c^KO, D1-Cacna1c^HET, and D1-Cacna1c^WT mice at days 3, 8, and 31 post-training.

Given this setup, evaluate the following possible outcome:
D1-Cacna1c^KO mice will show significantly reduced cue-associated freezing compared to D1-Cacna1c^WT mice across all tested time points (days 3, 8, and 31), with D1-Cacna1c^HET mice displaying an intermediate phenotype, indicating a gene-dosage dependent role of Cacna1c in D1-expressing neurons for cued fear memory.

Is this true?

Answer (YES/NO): NO